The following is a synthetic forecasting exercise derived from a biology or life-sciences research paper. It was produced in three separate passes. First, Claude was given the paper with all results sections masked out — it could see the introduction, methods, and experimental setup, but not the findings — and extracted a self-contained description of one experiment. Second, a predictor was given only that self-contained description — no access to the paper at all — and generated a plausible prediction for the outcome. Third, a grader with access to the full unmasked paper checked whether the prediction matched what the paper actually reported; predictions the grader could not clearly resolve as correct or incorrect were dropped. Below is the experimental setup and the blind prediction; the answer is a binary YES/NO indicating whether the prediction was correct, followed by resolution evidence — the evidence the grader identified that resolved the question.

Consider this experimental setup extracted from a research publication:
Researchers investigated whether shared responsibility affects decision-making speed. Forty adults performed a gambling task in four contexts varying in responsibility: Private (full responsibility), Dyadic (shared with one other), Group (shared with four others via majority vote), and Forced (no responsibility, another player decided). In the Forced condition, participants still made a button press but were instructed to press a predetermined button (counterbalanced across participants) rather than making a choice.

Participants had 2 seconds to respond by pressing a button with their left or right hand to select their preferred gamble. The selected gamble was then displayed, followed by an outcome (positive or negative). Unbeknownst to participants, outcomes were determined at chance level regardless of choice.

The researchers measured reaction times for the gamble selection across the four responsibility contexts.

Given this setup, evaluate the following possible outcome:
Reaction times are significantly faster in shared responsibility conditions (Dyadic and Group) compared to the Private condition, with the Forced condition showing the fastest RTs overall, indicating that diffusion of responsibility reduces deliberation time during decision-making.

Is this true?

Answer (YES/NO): NO